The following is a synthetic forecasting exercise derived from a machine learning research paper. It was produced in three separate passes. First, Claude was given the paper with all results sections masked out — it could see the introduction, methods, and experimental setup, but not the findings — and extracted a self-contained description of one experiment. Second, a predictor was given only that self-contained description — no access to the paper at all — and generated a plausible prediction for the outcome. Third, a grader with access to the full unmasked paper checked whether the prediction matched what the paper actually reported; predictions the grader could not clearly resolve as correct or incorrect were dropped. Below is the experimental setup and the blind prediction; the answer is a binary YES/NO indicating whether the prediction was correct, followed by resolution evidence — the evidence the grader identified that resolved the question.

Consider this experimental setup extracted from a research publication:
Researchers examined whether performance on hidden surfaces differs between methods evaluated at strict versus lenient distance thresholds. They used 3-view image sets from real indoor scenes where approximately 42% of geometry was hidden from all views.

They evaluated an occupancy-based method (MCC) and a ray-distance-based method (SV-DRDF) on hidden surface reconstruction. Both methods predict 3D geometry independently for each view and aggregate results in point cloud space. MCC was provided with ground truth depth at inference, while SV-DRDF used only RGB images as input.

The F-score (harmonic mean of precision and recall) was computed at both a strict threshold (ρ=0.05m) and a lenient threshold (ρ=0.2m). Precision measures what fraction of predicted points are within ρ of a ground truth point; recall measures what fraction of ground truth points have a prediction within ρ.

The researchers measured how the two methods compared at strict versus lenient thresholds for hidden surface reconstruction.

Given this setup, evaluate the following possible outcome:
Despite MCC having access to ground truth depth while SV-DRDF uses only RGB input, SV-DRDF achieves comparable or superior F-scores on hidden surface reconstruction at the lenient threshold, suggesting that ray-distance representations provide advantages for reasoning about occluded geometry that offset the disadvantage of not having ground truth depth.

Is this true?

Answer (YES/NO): YES